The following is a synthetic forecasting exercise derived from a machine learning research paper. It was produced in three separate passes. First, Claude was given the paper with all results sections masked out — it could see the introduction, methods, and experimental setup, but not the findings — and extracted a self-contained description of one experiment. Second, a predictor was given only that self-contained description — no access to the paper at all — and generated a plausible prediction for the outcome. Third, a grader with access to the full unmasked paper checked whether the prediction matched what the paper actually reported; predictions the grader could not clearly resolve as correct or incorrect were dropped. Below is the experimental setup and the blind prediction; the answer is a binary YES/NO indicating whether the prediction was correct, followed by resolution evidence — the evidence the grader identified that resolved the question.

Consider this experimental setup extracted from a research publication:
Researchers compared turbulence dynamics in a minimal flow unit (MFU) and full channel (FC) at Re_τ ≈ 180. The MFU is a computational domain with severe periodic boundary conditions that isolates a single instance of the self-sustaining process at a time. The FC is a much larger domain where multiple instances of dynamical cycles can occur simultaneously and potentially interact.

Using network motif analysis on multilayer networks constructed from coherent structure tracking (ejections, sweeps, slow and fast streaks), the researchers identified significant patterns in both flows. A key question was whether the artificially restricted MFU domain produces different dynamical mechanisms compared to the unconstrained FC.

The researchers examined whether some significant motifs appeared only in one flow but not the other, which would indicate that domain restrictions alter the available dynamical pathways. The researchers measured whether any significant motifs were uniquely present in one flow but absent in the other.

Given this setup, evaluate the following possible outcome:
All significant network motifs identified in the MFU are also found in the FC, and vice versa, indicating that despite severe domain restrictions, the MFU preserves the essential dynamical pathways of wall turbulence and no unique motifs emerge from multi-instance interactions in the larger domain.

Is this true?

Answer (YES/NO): NO